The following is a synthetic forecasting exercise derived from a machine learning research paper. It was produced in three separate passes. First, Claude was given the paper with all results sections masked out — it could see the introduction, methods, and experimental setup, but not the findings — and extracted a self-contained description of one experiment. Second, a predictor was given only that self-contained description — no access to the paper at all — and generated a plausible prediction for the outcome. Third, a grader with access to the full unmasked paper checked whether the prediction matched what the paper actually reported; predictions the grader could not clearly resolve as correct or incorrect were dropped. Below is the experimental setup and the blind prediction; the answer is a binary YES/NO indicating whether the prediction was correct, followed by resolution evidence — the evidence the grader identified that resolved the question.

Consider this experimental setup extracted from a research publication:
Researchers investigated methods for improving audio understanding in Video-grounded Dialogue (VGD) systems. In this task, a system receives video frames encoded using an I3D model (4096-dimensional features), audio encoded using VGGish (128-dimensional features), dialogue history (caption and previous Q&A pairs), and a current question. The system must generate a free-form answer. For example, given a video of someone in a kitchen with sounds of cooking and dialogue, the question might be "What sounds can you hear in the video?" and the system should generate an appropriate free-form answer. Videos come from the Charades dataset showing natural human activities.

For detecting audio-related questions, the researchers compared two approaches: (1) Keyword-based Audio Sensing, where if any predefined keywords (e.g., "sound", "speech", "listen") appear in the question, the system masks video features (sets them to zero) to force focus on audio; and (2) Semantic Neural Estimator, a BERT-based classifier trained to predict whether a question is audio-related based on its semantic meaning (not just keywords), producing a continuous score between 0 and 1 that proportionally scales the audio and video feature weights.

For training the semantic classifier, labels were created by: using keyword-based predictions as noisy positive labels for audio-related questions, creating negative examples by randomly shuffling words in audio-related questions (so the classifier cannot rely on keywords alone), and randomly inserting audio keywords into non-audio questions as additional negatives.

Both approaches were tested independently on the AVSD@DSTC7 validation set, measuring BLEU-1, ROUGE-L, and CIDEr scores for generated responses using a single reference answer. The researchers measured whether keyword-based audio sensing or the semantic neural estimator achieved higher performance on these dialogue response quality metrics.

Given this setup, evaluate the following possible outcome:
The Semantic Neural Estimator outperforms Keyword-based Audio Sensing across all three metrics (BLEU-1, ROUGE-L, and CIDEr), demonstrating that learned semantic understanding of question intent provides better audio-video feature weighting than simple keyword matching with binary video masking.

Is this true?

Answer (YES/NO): YES